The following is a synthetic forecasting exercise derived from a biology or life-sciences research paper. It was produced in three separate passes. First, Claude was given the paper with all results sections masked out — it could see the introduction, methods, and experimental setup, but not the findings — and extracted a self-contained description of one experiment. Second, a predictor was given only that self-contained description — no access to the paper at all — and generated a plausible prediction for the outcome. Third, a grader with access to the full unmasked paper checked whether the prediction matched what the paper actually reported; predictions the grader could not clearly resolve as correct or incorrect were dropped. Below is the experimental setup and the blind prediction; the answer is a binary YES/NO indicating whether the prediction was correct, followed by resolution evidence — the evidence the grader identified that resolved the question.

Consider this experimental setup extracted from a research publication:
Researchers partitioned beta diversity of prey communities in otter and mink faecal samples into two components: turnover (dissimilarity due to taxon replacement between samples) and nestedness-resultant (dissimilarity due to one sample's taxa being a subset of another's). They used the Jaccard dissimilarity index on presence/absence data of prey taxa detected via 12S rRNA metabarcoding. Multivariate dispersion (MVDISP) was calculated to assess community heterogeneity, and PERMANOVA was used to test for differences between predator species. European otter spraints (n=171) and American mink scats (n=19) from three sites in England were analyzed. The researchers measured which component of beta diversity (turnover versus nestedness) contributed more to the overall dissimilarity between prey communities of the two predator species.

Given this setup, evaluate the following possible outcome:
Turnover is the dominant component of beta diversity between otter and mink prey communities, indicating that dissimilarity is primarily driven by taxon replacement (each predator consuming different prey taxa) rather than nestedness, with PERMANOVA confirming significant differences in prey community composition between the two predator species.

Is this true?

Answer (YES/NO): YES